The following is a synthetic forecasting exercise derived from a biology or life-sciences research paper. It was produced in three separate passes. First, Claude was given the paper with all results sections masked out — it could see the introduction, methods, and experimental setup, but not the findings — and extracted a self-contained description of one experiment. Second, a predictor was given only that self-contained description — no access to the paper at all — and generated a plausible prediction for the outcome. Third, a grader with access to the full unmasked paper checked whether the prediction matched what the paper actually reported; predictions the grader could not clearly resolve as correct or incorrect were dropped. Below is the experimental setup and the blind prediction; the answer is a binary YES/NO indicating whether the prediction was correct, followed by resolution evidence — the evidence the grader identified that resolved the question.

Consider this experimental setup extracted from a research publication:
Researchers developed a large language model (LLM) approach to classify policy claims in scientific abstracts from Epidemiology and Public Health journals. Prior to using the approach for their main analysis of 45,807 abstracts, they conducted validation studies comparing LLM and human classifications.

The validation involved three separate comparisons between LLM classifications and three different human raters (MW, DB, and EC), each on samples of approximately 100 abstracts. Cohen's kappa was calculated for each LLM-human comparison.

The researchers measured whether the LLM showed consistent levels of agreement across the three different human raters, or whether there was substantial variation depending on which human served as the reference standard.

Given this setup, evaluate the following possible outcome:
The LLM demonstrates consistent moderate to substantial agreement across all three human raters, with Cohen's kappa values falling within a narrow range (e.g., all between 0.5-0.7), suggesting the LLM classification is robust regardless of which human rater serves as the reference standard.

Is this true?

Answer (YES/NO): NO